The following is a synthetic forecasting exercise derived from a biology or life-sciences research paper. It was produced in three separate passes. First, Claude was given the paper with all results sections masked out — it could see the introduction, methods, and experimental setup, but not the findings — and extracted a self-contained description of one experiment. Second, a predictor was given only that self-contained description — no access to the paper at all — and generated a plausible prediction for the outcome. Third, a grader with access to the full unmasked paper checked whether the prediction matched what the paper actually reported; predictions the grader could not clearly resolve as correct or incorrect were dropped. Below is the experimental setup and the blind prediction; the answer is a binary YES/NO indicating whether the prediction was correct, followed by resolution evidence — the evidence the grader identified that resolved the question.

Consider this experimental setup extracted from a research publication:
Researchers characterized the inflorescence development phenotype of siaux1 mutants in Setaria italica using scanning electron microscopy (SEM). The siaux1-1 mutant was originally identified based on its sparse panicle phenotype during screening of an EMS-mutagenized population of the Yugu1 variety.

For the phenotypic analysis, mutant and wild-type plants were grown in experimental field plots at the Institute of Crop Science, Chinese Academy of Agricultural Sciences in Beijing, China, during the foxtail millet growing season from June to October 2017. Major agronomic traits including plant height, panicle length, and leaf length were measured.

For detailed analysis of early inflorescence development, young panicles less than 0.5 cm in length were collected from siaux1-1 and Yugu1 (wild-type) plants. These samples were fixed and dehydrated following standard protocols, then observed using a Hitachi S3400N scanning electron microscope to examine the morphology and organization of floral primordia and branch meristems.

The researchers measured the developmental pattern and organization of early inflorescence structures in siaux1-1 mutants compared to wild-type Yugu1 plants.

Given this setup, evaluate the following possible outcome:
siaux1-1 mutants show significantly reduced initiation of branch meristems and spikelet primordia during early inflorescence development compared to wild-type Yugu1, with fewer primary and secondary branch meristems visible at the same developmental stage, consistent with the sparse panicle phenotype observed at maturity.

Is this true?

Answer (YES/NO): YES